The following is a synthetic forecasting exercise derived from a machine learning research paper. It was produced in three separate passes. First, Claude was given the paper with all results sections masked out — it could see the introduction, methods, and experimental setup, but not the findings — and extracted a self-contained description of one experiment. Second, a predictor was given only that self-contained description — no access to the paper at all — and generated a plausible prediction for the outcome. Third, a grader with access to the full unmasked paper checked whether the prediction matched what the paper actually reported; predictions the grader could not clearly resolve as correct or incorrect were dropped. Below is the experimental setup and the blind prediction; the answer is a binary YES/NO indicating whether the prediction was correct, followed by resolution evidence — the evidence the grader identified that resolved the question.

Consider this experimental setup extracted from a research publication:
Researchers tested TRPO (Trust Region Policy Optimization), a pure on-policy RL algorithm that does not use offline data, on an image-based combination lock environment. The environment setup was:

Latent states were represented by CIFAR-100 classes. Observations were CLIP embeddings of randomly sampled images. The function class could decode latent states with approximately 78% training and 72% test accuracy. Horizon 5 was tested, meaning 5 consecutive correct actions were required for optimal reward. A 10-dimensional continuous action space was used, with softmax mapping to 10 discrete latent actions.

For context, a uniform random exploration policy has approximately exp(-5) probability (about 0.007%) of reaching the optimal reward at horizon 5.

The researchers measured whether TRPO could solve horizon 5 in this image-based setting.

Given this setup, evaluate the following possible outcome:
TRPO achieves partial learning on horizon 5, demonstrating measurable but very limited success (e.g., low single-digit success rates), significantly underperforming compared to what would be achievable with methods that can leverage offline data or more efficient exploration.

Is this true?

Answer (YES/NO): NO